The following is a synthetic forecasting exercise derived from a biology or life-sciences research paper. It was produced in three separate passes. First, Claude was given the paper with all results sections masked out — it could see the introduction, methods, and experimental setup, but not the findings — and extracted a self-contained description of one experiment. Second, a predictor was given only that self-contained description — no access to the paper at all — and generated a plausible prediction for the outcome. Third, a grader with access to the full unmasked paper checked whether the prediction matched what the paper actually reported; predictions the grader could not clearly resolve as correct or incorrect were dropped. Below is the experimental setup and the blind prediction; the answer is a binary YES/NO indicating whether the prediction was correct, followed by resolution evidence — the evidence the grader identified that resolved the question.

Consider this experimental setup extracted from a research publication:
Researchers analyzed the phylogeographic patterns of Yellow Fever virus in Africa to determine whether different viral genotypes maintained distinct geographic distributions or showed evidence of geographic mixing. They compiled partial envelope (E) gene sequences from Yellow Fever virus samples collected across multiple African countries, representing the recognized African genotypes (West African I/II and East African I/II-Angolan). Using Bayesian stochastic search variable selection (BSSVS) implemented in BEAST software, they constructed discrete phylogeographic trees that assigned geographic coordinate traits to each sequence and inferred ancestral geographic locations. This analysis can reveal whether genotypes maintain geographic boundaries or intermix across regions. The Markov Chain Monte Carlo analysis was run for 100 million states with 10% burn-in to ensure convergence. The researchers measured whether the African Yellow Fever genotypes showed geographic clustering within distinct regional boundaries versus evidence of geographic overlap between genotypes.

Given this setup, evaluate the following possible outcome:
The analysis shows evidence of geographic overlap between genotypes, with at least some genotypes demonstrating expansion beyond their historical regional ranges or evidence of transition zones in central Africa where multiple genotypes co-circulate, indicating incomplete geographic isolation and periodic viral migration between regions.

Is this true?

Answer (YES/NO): YES